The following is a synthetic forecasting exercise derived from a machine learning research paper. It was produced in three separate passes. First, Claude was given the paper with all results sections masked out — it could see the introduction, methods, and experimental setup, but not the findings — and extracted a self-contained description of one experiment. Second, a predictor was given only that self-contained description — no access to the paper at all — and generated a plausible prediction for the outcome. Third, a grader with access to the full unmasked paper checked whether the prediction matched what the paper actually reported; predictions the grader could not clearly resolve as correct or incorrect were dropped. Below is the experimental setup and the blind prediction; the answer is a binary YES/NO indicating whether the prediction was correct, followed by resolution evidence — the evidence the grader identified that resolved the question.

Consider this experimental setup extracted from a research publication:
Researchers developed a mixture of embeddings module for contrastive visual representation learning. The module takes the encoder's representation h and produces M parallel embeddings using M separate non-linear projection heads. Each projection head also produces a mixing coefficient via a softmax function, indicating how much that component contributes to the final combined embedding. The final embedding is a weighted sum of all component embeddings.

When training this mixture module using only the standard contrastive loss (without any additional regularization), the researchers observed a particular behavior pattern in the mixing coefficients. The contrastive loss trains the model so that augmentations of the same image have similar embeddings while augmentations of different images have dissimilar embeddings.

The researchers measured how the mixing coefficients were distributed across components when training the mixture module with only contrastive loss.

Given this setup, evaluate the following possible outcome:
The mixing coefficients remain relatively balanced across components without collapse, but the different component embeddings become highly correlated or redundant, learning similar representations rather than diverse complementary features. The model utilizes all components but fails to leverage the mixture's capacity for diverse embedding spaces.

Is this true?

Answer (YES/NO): NO